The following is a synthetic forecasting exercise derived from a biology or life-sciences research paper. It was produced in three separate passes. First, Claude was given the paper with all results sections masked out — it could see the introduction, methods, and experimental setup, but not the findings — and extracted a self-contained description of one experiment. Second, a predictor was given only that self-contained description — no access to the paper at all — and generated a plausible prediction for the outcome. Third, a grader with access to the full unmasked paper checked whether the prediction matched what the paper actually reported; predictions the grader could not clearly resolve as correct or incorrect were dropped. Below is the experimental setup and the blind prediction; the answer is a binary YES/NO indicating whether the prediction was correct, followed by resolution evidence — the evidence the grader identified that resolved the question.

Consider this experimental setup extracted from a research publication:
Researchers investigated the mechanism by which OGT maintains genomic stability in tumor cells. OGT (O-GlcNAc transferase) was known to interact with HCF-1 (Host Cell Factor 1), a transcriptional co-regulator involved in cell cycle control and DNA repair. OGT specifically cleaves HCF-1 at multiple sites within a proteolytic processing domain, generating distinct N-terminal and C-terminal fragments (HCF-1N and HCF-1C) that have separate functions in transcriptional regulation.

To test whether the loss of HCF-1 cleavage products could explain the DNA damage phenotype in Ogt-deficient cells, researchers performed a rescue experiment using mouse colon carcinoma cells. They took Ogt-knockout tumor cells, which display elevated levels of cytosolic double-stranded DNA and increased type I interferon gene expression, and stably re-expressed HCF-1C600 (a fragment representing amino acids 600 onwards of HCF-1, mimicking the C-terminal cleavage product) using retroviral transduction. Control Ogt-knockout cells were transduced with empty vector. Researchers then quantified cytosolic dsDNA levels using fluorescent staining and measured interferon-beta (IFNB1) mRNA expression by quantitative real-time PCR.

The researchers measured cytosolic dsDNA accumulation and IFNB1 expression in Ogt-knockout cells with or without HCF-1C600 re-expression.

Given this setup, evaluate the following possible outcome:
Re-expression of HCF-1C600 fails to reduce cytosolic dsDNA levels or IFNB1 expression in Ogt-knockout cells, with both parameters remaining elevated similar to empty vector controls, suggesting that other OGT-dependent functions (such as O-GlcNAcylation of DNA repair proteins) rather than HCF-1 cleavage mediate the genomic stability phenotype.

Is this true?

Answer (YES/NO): NO